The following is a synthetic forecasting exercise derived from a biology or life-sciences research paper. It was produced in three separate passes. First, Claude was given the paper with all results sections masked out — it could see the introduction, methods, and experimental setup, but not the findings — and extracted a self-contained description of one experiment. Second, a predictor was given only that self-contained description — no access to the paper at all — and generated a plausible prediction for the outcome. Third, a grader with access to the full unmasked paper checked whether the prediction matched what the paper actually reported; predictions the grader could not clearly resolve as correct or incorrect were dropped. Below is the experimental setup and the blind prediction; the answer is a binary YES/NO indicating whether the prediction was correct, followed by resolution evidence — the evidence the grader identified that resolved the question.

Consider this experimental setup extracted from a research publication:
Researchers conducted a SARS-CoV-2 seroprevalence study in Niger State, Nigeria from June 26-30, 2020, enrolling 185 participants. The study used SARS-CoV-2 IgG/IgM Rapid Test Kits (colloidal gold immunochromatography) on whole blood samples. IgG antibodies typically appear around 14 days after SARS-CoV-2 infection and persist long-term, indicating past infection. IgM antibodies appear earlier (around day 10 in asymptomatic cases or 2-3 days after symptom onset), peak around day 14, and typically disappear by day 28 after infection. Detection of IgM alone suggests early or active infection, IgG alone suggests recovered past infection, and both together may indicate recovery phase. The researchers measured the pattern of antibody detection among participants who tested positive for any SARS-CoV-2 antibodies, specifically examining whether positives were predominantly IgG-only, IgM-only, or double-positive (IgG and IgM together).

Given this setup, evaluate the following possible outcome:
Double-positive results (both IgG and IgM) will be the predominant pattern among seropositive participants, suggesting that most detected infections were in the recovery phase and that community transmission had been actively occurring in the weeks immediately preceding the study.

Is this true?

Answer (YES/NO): NO